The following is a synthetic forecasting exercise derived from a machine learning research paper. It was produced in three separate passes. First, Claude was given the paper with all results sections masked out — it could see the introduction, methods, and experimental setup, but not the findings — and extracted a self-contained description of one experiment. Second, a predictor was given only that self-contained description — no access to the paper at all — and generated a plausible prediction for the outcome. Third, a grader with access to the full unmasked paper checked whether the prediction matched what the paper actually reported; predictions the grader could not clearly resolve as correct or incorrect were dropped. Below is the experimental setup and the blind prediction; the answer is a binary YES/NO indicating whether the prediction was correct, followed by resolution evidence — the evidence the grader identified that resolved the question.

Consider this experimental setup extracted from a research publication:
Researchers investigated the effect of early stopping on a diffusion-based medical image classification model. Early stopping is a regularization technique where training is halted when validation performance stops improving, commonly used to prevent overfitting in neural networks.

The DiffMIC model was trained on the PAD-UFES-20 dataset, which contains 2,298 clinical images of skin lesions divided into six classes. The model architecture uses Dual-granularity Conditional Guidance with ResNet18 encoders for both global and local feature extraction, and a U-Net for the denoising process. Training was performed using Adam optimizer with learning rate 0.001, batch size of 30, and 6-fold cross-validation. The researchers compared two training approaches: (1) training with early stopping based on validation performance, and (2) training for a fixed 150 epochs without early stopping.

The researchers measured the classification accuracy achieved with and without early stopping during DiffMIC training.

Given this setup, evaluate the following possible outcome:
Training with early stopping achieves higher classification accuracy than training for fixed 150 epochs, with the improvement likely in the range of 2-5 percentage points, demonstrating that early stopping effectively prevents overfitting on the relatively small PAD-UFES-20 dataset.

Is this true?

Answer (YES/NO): NO